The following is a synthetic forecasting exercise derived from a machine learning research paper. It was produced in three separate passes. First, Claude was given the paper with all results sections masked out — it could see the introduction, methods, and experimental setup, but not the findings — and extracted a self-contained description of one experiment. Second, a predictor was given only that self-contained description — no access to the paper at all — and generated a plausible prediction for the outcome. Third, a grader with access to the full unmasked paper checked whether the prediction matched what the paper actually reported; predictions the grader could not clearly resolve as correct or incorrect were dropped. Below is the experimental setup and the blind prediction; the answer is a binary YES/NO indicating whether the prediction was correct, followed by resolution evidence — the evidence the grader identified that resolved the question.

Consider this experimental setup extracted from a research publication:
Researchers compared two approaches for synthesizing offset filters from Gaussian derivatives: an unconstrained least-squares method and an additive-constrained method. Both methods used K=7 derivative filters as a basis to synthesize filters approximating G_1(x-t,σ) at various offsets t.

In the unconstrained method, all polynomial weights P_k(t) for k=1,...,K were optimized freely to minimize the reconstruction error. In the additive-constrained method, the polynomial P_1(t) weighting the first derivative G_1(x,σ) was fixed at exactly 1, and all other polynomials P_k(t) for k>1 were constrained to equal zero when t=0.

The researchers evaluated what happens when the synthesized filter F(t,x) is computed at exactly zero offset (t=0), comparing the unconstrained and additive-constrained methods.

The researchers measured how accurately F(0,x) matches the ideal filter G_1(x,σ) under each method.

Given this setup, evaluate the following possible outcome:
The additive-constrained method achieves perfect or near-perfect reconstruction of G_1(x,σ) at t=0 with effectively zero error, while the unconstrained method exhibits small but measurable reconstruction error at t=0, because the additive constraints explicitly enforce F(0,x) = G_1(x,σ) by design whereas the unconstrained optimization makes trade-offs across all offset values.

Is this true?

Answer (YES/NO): YES